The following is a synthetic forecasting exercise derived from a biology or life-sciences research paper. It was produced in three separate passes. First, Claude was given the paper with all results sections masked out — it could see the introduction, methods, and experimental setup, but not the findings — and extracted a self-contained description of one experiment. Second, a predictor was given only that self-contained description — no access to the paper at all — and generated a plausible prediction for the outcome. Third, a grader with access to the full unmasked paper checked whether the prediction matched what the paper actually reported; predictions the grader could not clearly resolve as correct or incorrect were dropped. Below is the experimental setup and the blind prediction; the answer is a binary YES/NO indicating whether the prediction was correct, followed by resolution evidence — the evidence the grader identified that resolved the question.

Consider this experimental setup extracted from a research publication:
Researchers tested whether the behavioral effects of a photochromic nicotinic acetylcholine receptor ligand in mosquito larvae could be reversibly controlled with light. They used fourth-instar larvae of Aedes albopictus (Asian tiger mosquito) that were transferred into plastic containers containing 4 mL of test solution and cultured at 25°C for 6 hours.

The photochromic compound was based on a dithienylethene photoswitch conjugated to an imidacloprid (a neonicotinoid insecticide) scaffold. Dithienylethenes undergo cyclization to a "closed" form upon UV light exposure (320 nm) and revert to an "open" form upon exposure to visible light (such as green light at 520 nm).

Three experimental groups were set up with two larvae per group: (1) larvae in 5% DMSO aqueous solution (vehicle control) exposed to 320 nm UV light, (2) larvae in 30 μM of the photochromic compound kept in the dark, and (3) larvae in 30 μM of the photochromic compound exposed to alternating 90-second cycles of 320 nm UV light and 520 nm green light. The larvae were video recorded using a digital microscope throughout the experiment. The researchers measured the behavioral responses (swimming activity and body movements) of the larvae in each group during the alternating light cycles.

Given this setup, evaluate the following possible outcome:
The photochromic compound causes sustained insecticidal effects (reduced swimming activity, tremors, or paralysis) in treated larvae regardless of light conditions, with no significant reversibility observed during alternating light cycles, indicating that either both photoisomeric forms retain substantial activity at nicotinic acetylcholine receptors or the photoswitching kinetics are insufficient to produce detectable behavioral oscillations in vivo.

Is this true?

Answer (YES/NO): NO